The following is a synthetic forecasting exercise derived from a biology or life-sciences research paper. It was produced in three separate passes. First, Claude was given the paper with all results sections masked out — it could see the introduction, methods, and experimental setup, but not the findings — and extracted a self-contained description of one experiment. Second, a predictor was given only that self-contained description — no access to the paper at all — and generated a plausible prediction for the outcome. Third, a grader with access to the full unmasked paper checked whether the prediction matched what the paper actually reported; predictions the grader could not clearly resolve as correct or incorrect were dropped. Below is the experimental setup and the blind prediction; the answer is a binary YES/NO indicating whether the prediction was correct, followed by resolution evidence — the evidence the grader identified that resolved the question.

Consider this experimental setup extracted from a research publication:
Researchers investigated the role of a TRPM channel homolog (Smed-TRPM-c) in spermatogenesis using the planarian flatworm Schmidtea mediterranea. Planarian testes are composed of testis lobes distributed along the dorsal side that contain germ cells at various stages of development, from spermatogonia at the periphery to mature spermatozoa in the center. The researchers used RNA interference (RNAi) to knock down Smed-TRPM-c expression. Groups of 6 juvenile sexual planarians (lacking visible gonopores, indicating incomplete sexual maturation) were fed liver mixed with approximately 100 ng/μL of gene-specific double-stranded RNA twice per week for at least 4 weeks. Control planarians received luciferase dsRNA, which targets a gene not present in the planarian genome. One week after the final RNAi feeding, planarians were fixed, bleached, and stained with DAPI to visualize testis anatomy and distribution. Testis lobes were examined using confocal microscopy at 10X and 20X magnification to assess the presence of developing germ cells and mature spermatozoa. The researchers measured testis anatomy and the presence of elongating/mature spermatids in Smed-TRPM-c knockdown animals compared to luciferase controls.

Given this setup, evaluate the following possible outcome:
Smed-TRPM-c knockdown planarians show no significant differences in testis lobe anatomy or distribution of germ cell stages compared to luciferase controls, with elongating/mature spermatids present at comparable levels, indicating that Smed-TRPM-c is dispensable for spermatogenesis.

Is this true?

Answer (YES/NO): NO